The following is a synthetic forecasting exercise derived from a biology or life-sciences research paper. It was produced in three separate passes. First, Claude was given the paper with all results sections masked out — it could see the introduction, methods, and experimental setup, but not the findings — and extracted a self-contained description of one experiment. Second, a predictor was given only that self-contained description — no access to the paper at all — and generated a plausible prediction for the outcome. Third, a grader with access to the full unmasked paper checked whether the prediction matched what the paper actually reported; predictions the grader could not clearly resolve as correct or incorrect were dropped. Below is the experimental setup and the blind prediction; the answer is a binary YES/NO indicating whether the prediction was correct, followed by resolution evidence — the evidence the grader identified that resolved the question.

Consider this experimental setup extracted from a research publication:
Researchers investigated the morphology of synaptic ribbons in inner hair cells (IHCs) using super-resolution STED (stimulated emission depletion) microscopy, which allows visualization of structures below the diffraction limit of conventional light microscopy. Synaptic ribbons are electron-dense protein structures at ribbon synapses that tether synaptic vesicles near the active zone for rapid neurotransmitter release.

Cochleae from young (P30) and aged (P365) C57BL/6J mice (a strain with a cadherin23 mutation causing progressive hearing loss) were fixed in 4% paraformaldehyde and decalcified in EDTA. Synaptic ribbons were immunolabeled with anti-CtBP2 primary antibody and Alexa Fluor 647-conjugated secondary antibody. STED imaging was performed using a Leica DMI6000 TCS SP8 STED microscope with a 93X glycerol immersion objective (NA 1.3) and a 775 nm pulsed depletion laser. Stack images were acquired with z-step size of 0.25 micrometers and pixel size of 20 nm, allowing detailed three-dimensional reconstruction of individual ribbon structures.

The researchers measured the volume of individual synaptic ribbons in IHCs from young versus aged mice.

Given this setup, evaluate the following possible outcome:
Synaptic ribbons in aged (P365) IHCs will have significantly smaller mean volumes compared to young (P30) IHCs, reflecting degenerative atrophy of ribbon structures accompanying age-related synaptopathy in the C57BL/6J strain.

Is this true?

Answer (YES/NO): NO